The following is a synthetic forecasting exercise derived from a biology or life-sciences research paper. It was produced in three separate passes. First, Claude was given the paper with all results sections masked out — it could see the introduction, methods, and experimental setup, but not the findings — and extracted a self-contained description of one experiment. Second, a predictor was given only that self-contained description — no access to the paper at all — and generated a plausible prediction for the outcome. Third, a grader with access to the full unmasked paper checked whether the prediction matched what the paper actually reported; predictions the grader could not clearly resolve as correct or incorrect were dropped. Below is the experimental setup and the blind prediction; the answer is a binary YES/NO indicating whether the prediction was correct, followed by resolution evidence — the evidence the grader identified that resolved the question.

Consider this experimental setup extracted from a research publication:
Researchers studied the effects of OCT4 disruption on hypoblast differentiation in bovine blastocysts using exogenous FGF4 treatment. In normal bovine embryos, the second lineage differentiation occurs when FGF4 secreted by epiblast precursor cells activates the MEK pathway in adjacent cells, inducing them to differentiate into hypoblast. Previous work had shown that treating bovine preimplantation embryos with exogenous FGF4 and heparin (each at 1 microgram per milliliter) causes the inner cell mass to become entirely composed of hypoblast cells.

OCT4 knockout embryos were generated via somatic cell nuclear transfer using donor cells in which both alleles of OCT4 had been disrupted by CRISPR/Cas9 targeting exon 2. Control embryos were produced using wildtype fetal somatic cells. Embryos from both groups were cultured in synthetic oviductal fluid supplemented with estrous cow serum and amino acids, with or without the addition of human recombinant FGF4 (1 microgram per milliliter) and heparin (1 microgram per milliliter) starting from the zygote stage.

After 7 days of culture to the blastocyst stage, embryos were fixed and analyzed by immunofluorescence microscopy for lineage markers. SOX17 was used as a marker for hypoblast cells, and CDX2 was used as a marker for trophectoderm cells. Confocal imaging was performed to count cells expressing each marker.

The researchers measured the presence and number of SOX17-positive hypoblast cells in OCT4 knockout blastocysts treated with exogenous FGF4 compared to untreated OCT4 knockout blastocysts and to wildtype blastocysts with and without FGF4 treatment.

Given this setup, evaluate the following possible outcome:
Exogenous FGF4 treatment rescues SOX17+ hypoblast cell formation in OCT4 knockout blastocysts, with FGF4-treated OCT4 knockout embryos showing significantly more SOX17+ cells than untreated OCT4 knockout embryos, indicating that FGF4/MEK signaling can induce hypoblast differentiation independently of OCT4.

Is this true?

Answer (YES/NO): NO